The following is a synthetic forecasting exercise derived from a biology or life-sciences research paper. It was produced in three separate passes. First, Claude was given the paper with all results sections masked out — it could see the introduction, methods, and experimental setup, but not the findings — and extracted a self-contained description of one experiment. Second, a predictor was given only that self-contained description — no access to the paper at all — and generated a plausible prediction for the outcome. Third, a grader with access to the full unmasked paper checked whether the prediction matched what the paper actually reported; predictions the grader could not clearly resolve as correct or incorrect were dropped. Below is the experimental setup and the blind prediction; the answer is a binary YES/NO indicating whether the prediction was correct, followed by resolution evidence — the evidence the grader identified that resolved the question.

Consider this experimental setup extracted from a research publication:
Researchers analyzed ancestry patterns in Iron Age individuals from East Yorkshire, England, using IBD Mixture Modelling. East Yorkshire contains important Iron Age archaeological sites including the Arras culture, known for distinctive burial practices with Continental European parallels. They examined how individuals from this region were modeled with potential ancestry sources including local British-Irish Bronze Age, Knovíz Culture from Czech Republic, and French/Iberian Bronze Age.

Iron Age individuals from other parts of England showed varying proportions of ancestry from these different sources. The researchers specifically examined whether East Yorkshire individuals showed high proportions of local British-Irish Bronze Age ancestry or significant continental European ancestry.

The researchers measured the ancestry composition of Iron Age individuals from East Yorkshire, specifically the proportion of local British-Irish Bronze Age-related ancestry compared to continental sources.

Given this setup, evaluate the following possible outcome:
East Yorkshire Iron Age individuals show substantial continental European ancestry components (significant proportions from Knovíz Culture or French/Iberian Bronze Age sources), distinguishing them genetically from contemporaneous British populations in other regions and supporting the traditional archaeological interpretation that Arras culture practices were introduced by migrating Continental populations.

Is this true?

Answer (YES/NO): NO